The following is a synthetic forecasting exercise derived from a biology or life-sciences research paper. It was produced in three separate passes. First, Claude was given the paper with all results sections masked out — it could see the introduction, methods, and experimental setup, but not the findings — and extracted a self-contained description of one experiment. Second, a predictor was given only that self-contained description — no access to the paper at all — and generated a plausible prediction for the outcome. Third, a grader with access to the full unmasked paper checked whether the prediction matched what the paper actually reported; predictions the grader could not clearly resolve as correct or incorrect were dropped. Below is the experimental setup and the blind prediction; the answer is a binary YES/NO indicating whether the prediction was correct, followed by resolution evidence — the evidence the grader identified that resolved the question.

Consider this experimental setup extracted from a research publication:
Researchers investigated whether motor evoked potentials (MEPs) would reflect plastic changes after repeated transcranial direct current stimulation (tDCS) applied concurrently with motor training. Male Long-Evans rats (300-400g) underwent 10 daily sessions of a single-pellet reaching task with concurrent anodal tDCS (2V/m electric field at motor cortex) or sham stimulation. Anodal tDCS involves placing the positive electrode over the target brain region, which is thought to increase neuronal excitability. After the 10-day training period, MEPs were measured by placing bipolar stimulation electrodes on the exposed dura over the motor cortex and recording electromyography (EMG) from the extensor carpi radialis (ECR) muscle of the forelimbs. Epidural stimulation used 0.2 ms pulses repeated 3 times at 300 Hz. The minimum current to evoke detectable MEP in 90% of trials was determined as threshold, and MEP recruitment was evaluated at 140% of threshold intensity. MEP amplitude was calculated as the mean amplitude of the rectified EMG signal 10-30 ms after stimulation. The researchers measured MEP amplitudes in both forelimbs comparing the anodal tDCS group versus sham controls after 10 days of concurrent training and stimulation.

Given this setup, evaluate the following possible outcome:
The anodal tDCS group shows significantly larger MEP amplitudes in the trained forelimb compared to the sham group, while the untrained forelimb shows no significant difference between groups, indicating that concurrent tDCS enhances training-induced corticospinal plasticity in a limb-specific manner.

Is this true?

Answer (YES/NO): NO